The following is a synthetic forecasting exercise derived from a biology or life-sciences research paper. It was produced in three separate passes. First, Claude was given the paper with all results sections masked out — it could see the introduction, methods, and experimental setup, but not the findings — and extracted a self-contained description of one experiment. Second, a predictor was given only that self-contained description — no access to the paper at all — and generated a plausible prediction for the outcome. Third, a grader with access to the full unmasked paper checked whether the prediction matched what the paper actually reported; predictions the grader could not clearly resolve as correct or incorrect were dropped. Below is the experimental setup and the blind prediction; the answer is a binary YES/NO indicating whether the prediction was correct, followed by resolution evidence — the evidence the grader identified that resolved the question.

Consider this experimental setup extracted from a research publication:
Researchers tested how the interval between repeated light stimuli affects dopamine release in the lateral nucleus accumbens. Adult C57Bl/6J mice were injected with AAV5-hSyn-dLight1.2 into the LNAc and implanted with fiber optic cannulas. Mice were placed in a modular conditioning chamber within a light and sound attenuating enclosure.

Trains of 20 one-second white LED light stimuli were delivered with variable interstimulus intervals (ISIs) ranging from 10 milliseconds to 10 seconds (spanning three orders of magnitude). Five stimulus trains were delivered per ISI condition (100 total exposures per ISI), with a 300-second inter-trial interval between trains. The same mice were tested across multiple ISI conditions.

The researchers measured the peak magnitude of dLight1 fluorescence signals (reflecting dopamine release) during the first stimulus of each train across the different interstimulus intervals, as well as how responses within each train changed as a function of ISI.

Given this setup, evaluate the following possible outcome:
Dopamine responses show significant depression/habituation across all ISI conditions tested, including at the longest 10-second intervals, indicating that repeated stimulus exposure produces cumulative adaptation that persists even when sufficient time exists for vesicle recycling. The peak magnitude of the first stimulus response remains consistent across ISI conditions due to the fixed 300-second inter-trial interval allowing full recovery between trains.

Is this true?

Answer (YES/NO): NO